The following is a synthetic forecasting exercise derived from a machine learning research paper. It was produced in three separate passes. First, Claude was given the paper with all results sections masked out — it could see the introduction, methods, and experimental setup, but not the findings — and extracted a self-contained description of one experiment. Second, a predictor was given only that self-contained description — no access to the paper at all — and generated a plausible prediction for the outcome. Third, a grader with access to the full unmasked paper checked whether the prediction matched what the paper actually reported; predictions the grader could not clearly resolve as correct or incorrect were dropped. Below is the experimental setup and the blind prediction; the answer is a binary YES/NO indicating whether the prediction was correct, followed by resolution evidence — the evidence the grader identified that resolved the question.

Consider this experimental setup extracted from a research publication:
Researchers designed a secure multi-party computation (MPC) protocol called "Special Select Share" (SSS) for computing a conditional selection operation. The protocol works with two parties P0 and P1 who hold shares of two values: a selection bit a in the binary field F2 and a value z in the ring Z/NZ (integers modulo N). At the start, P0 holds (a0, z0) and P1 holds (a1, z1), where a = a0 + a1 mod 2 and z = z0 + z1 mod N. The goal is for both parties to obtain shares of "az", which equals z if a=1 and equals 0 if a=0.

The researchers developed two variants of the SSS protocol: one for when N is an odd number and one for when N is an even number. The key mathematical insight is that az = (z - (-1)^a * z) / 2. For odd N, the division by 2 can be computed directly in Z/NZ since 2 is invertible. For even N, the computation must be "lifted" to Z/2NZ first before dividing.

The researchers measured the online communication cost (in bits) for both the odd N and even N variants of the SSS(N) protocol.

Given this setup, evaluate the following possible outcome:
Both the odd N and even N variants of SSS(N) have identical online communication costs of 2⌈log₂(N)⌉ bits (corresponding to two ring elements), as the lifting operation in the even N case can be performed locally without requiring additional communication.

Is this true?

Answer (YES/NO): NO